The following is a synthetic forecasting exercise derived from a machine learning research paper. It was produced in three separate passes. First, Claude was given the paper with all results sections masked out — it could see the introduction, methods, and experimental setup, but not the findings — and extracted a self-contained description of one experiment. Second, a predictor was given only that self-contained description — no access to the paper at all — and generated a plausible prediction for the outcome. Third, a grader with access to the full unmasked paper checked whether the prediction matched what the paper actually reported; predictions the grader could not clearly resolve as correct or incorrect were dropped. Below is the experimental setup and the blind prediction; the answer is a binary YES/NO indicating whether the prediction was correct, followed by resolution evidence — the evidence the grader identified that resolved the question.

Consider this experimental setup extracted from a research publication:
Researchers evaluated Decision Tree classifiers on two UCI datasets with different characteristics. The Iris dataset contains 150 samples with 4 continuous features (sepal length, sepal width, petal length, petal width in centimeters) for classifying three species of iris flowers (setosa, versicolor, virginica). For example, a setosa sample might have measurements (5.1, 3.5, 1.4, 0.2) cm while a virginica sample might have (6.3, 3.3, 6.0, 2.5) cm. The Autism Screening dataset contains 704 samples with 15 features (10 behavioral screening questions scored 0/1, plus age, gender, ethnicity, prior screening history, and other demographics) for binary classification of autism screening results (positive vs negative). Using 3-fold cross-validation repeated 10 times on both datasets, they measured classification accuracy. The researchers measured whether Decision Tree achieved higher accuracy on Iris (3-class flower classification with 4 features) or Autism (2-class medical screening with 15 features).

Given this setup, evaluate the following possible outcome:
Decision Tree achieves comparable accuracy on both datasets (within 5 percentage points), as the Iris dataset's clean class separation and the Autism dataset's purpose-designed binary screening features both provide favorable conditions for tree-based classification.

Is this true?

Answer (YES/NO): NO